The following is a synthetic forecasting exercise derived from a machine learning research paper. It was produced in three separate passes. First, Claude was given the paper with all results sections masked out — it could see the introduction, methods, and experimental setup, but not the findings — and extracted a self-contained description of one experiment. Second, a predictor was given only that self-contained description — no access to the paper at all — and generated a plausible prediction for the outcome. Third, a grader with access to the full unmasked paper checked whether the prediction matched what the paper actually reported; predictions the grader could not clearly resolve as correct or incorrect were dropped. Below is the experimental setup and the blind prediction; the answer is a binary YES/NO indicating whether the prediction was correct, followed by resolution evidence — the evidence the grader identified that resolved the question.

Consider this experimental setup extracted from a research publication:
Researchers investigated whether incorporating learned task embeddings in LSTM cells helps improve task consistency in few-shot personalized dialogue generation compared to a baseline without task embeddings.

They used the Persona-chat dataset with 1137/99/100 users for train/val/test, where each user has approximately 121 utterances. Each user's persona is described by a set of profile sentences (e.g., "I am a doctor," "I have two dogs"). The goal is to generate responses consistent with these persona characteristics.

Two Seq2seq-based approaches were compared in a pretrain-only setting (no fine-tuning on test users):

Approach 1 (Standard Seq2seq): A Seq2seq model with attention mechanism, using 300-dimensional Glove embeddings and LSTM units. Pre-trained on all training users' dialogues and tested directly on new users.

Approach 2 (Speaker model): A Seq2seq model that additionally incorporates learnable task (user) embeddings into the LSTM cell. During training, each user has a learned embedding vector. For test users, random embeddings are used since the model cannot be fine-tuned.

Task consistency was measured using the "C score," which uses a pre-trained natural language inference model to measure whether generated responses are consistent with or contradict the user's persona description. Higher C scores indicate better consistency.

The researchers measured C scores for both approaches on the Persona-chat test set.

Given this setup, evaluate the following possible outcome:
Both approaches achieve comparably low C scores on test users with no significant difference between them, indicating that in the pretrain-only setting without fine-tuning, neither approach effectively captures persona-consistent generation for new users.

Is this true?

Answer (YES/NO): YES